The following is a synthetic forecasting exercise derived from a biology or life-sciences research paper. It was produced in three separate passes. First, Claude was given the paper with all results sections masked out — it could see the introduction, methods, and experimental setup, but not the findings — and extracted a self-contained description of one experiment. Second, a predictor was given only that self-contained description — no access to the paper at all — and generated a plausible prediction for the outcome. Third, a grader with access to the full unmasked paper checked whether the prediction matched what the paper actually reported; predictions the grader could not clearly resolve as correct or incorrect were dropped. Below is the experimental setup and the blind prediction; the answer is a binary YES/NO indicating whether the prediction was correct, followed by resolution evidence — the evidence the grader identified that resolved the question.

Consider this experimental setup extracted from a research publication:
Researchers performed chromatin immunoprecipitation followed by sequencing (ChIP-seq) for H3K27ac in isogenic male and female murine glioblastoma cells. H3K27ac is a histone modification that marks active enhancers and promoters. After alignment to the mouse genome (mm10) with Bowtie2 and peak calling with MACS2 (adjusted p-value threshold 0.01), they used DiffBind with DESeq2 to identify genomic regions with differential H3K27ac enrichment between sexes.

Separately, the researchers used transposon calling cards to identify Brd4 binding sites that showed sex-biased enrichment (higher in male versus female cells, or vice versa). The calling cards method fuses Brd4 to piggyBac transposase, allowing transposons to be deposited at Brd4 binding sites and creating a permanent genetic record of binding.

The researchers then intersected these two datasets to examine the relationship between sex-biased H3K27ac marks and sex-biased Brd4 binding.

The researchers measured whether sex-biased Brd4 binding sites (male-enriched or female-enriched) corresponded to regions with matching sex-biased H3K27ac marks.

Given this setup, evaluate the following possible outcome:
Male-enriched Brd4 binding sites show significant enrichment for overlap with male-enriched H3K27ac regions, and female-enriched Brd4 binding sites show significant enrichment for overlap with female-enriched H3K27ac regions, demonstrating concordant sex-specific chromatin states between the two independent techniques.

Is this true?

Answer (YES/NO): YES